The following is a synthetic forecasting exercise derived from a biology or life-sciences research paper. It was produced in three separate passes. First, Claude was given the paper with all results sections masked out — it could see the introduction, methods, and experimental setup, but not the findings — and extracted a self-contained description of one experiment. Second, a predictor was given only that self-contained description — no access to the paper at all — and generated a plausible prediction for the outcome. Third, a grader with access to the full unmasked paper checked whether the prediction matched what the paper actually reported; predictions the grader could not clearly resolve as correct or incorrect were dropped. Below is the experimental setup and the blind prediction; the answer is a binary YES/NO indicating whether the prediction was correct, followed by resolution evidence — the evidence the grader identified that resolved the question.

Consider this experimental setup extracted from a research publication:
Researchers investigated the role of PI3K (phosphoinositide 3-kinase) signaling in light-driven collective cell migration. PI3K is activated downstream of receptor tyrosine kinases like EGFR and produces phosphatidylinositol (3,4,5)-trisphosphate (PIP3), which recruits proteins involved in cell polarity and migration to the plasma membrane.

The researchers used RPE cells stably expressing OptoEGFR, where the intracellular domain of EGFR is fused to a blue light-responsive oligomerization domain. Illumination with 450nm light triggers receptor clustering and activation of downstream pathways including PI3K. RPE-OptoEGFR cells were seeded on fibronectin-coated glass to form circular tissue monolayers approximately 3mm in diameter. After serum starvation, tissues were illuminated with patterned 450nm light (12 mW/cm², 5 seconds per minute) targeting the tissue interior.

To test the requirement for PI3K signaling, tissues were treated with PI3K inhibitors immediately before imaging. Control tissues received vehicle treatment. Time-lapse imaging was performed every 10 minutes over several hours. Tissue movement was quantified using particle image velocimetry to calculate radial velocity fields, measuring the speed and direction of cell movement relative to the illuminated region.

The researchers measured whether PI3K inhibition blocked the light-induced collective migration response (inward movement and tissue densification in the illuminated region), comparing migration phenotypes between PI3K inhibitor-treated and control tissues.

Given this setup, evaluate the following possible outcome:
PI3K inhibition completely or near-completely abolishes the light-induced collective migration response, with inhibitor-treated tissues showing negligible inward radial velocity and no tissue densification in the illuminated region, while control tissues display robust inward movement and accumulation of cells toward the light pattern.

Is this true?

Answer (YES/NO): YES